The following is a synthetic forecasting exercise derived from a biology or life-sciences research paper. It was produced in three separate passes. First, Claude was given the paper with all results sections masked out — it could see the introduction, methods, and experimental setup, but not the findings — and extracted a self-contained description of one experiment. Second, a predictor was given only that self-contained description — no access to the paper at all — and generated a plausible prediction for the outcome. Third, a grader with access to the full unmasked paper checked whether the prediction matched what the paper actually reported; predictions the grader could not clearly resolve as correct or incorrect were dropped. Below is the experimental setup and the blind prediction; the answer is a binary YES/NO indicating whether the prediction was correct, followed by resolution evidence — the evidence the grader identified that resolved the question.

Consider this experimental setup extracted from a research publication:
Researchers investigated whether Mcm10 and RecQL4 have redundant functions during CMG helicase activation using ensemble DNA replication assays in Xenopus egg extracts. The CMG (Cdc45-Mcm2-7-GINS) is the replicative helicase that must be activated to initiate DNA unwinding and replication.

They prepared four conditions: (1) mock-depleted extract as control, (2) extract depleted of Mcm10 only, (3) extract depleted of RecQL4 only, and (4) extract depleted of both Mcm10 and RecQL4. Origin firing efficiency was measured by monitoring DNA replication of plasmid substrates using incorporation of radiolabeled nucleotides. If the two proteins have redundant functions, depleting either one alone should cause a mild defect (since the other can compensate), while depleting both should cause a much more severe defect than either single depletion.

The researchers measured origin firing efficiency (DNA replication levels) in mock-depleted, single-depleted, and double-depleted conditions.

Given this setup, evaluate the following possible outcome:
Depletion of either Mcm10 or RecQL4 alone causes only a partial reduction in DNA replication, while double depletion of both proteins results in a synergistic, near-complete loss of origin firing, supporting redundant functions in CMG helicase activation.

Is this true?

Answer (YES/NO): NO